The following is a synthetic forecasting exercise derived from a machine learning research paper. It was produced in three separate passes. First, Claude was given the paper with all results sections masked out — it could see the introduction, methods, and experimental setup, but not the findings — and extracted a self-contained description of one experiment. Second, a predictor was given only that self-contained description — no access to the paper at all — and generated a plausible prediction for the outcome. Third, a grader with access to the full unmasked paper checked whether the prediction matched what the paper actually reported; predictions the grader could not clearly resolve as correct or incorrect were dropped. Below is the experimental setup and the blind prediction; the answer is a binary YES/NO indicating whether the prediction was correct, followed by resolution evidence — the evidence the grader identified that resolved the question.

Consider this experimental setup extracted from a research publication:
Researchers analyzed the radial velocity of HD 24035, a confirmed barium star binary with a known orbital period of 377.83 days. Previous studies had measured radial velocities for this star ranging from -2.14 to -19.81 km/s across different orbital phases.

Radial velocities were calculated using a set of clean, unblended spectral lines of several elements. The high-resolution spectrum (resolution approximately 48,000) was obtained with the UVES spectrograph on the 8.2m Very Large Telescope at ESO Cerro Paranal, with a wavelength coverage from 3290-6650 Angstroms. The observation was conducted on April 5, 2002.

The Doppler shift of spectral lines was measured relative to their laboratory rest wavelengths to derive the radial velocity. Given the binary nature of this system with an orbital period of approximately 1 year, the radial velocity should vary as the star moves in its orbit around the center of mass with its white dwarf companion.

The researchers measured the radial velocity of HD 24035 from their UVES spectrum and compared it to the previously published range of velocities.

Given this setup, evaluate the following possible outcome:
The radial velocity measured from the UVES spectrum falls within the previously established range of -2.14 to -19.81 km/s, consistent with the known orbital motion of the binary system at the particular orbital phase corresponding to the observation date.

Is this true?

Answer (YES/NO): NO